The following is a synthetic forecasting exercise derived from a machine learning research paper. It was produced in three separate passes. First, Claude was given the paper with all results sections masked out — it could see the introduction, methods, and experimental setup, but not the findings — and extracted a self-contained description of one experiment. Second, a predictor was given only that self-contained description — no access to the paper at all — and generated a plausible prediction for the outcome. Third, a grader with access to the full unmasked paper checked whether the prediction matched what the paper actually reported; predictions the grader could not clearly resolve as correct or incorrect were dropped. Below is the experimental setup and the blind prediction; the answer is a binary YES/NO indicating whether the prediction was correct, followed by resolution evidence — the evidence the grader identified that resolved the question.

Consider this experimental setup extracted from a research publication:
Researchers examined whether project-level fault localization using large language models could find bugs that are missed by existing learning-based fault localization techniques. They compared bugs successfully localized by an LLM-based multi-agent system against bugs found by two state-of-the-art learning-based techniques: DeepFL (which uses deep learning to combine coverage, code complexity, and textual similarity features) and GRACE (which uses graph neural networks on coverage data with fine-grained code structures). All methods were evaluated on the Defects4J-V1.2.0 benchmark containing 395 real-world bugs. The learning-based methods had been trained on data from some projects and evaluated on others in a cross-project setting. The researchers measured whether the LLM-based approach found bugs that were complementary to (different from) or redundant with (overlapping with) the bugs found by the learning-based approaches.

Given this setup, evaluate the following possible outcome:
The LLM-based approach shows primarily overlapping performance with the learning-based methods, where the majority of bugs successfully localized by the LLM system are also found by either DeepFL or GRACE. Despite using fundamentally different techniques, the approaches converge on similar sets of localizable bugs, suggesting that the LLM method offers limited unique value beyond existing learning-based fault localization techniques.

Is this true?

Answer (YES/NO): NO